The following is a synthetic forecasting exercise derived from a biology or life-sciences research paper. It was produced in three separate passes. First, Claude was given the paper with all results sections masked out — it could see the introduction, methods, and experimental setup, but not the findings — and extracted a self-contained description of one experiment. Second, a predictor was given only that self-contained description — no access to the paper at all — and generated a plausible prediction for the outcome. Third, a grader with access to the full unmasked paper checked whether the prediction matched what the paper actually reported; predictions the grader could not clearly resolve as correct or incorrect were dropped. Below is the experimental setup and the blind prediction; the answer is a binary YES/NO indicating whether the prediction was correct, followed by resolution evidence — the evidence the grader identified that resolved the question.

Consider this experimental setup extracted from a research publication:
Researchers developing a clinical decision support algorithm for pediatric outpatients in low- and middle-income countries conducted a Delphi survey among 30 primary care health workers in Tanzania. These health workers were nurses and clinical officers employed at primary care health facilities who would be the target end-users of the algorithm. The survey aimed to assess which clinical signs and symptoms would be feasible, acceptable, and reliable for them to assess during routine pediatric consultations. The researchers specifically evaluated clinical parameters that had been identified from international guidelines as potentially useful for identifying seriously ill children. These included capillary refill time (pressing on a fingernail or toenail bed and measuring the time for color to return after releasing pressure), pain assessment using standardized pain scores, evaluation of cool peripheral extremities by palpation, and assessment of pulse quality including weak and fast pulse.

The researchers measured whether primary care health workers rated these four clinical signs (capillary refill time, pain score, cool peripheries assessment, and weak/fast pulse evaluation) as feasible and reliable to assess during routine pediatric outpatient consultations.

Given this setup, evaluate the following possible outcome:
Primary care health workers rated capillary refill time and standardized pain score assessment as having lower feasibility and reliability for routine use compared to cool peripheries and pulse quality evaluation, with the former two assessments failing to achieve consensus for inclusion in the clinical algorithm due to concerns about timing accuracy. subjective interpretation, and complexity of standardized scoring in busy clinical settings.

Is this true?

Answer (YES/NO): NO